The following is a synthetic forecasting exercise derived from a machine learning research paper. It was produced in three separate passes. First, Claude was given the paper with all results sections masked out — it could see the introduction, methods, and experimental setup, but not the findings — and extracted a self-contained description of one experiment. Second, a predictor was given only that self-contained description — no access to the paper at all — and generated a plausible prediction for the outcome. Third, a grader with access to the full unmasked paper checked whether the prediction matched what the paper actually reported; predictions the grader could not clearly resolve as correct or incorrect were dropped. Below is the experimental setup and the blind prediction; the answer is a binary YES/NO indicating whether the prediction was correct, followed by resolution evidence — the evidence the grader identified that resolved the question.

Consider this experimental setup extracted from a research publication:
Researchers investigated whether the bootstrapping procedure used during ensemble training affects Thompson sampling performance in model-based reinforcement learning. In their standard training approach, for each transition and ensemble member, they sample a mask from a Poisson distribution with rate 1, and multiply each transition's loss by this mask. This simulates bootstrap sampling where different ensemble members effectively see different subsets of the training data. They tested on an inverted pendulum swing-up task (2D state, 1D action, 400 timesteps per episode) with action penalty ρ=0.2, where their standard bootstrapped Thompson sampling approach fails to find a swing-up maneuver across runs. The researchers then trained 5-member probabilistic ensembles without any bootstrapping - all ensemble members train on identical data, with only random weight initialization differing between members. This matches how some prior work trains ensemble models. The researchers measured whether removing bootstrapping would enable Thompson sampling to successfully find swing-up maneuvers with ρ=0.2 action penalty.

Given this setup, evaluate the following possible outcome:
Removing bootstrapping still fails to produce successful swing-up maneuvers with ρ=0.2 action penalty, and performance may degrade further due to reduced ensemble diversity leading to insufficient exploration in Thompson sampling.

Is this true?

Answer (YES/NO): NO